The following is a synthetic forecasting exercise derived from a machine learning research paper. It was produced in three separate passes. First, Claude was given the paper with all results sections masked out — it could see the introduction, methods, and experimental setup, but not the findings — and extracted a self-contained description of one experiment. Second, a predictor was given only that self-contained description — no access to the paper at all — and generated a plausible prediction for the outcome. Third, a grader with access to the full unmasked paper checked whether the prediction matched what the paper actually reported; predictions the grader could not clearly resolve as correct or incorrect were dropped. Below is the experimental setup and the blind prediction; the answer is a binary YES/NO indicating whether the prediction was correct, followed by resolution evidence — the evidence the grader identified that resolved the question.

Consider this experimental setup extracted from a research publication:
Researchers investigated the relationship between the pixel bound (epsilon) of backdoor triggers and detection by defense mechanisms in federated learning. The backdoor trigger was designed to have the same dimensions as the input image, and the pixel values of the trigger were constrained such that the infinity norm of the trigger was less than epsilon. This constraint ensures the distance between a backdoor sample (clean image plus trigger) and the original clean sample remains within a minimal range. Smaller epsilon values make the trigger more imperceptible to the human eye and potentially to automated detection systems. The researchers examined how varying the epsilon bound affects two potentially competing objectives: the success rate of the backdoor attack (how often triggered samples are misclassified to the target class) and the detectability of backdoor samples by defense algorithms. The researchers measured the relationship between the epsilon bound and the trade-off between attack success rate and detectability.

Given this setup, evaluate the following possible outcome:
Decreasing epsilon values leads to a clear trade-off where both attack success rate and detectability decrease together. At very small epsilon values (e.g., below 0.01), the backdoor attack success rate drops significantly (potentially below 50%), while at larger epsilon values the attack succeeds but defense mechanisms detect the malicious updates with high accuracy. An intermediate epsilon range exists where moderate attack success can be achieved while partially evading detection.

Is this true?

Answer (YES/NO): NO